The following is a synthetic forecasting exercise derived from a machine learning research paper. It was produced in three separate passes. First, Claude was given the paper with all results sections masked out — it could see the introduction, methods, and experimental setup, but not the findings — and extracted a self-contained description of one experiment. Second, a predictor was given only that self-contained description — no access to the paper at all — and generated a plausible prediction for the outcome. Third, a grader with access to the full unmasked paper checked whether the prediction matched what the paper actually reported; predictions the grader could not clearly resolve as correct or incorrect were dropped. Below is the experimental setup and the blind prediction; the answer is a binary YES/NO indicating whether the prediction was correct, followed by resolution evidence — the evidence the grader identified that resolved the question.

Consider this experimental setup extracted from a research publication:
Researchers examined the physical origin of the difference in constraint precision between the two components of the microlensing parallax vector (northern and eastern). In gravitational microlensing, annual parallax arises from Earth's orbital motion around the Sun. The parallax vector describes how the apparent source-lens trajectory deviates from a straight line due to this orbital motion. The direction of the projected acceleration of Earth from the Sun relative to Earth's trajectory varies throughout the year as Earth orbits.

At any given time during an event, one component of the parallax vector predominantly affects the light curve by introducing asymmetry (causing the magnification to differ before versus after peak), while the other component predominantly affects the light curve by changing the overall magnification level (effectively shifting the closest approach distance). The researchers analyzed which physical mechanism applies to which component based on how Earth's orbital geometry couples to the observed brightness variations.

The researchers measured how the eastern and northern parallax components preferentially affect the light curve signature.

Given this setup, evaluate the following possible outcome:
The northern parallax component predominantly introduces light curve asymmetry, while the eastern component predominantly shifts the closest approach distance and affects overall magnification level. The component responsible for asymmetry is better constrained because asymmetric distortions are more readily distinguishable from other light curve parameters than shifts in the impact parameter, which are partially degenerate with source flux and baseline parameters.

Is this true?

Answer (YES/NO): NO